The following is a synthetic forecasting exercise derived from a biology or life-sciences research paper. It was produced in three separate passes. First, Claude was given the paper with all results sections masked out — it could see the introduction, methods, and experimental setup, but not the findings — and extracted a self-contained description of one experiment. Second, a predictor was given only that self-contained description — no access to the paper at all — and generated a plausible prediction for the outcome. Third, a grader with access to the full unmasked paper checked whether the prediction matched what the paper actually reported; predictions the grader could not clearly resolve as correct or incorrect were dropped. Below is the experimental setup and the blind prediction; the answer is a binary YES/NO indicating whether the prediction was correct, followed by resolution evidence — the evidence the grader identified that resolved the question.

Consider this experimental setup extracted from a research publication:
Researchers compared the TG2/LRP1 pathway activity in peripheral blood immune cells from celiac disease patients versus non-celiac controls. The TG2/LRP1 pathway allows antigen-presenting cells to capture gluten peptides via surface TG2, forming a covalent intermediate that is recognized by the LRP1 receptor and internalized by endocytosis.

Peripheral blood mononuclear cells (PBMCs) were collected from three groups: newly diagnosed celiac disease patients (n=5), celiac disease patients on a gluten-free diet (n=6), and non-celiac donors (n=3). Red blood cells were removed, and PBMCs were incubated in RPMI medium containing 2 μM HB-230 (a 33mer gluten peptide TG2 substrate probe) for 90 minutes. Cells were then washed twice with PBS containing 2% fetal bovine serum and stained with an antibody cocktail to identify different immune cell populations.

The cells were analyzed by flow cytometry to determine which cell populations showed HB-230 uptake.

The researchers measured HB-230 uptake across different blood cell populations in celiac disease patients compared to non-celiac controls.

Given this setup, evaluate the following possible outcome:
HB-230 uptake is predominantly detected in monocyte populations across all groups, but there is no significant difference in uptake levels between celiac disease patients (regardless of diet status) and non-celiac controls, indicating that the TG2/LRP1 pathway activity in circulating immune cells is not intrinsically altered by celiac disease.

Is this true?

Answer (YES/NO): NO